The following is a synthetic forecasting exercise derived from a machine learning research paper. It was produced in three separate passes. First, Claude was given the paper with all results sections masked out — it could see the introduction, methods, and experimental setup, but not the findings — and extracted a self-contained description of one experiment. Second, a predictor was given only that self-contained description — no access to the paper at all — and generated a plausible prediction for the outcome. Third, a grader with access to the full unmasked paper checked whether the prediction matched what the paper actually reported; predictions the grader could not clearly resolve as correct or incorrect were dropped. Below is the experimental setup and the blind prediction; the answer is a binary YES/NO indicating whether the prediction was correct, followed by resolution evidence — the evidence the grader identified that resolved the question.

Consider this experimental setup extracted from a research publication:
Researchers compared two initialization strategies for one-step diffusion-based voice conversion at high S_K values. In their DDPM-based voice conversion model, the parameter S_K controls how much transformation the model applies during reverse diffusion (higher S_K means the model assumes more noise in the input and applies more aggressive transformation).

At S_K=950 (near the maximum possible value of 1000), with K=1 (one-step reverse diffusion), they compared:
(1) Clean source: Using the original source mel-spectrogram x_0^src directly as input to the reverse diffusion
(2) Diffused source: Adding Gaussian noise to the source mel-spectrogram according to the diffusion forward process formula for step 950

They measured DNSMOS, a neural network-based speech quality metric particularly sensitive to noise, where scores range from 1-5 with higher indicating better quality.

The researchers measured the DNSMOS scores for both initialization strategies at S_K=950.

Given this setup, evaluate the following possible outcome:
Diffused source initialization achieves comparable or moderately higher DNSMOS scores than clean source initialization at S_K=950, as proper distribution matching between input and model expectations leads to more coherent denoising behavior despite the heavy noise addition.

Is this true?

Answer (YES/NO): YES